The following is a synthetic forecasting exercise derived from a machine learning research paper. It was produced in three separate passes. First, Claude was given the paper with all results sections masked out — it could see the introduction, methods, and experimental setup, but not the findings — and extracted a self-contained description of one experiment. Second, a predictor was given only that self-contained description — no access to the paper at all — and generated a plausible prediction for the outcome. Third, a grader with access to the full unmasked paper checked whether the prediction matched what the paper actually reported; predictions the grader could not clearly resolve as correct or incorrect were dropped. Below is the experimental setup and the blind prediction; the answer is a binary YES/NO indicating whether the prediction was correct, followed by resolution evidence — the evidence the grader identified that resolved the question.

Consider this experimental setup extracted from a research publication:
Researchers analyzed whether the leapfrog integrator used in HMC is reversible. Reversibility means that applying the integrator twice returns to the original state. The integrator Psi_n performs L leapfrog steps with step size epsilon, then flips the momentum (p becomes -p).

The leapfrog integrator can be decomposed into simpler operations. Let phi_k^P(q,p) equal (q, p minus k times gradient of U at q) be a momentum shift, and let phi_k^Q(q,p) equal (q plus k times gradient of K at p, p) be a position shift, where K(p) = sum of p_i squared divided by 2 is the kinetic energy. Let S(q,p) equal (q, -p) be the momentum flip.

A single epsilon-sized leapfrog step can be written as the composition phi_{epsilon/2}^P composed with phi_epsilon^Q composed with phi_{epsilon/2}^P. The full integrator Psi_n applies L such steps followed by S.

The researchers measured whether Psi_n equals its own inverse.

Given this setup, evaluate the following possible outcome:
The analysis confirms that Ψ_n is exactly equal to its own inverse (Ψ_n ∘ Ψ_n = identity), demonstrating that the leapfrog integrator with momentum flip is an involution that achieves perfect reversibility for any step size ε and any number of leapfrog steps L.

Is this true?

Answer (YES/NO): YES